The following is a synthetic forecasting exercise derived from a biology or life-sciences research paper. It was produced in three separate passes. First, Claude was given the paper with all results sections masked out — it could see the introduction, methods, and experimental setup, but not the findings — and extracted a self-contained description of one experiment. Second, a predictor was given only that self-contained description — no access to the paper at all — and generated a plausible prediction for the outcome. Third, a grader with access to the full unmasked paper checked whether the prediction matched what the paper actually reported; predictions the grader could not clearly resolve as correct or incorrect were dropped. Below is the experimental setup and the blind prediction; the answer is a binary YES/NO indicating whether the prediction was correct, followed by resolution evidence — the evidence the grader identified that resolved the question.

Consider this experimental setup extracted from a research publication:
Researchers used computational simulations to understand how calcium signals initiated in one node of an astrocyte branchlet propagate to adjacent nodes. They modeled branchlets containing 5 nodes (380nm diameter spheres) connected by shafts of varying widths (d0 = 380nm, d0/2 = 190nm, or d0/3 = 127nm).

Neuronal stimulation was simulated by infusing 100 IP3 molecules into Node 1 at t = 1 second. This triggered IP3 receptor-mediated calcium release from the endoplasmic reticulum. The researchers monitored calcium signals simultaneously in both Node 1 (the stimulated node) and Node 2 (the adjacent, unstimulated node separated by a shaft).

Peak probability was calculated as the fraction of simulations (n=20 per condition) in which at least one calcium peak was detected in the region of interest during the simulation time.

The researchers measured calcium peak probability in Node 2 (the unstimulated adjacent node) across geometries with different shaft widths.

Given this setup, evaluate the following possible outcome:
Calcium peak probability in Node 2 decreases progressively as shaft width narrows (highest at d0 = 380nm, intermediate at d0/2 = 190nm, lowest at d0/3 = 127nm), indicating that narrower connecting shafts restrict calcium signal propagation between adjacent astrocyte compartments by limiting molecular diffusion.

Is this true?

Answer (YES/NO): NO